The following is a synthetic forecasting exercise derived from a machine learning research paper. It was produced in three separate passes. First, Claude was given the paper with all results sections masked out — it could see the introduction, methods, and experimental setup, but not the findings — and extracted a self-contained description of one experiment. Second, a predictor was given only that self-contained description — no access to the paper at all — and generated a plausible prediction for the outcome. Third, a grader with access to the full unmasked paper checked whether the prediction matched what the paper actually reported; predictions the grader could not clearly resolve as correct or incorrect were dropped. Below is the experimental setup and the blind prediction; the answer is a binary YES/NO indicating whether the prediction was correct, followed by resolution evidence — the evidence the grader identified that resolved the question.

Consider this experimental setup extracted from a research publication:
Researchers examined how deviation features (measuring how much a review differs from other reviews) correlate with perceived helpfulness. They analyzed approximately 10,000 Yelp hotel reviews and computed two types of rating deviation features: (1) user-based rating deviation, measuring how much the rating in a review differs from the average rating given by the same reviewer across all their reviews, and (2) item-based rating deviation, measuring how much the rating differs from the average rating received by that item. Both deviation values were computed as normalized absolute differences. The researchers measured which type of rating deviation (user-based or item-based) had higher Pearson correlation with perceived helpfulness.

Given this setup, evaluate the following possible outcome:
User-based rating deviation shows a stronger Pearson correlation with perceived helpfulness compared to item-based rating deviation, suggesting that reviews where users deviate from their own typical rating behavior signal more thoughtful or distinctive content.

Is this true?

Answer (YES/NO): YES